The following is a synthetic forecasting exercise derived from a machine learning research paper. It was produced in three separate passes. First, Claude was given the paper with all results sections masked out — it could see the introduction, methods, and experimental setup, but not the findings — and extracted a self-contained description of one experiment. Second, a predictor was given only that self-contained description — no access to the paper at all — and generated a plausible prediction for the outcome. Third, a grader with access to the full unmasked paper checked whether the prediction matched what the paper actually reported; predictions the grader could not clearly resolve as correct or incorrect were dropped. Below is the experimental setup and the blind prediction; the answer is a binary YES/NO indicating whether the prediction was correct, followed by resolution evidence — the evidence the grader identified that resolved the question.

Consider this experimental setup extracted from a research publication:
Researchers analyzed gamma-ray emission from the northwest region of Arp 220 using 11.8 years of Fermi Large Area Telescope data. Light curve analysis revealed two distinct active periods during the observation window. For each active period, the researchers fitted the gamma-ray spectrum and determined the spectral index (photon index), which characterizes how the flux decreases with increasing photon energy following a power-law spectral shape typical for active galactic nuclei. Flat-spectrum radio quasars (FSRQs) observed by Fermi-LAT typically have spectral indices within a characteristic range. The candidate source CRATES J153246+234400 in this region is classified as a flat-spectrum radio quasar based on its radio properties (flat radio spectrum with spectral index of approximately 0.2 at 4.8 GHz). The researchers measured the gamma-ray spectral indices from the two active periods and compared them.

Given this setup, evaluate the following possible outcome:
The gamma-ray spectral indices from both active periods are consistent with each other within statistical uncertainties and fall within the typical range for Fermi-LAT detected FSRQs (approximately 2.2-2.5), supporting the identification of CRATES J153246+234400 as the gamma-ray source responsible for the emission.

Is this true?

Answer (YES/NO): YES